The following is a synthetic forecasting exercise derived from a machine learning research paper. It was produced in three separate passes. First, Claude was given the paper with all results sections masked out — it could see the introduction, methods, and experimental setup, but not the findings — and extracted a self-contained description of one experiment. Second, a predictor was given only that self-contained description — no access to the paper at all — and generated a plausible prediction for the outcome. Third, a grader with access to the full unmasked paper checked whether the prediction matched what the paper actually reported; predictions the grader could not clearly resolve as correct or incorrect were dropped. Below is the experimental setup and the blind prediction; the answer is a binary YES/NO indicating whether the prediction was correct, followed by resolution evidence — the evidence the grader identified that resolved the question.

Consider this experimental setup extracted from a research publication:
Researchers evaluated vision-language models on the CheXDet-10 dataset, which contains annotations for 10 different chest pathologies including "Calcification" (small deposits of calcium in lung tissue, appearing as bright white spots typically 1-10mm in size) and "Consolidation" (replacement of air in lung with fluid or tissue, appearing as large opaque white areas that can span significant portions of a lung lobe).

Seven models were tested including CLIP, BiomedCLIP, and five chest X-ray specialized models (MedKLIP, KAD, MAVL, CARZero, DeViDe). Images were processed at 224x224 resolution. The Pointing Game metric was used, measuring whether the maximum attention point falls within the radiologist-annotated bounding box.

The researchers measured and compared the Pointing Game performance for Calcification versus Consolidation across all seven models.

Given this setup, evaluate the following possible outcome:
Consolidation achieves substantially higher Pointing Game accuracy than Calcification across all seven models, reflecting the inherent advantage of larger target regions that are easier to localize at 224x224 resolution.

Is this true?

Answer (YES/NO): YES